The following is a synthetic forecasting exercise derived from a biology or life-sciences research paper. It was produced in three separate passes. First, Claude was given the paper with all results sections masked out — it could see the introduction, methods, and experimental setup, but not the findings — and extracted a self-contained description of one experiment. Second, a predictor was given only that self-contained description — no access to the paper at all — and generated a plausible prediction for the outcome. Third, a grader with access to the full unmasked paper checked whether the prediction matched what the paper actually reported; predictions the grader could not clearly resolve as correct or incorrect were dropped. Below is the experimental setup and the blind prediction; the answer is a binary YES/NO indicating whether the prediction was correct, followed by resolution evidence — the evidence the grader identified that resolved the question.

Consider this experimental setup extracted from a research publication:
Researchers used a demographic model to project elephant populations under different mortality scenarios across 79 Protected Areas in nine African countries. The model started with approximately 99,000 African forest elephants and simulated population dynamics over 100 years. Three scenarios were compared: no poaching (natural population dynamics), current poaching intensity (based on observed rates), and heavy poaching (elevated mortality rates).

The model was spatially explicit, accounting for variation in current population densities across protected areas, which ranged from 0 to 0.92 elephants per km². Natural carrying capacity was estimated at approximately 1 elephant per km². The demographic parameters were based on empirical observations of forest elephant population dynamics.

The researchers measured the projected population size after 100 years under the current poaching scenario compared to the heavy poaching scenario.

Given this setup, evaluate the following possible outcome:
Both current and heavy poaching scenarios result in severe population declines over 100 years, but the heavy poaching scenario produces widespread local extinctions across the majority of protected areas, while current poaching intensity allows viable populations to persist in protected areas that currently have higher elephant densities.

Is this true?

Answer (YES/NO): NO